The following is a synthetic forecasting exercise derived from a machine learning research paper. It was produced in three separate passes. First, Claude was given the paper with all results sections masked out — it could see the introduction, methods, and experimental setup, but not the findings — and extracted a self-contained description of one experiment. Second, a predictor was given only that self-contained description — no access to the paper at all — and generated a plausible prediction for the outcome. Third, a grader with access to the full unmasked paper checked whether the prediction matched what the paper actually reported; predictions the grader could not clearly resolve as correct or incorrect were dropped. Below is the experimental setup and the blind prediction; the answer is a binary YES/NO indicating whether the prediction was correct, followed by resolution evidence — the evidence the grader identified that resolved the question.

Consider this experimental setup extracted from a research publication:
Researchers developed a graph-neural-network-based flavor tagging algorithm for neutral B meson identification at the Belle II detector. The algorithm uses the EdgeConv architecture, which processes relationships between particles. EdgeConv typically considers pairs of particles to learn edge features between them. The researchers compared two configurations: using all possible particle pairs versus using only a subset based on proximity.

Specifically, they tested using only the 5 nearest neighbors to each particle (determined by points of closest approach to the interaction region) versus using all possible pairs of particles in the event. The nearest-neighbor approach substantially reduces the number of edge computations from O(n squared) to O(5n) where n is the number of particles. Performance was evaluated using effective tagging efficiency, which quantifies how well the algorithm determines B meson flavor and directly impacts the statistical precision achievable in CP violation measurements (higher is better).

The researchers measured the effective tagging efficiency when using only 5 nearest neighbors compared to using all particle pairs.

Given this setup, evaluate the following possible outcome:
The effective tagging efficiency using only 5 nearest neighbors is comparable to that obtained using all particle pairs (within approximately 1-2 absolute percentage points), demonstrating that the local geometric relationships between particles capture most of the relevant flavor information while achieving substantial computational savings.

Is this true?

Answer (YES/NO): YES